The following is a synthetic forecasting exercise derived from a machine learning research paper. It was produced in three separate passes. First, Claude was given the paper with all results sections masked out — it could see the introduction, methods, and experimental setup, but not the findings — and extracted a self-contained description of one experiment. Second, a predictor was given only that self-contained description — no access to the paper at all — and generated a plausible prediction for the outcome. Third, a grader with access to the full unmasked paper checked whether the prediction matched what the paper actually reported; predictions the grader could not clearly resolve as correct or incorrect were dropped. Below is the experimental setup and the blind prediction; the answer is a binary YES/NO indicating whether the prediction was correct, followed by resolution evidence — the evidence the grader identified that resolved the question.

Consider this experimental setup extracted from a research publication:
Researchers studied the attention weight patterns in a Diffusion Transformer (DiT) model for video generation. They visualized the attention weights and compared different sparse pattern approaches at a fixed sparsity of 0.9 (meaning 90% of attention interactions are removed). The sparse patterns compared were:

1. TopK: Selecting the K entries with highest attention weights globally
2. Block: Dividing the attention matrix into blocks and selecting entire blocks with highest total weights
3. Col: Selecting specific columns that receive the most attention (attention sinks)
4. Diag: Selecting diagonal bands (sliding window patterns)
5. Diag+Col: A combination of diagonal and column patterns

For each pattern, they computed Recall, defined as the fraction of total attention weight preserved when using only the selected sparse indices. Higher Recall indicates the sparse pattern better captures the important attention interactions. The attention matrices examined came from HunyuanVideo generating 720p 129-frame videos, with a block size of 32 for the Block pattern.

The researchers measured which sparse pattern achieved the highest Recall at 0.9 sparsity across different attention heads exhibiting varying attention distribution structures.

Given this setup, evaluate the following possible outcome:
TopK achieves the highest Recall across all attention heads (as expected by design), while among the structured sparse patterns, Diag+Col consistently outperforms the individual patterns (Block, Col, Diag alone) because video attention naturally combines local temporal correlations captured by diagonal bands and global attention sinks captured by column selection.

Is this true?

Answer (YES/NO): NO